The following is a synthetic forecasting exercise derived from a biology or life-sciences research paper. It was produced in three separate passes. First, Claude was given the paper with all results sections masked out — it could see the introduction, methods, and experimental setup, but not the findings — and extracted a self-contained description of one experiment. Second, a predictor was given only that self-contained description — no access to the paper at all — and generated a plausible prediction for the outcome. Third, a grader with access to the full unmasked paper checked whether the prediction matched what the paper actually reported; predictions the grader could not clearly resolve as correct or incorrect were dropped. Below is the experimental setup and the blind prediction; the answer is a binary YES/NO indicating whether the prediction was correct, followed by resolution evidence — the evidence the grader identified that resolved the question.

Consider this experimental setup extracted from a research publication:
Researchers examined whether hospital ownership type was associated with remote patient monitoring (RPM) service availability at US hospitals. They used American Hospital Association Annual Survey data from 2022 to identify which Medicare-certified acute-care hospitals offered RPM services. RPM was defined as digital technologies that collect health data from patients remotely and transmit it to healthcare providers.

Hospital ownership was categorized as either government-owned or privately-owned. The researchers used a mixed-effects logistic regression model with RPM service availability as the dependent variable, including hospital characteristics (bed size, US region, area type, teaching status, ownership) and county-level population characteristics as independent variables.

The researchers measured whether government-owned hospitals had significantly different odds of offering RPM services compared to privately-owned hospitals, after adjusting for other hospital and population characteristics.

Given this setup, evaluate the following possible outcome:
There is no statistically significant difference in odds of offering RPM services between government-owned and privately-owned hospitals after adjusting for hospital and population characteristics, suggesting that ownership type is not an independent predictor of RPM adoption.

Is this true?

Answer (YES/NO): YES